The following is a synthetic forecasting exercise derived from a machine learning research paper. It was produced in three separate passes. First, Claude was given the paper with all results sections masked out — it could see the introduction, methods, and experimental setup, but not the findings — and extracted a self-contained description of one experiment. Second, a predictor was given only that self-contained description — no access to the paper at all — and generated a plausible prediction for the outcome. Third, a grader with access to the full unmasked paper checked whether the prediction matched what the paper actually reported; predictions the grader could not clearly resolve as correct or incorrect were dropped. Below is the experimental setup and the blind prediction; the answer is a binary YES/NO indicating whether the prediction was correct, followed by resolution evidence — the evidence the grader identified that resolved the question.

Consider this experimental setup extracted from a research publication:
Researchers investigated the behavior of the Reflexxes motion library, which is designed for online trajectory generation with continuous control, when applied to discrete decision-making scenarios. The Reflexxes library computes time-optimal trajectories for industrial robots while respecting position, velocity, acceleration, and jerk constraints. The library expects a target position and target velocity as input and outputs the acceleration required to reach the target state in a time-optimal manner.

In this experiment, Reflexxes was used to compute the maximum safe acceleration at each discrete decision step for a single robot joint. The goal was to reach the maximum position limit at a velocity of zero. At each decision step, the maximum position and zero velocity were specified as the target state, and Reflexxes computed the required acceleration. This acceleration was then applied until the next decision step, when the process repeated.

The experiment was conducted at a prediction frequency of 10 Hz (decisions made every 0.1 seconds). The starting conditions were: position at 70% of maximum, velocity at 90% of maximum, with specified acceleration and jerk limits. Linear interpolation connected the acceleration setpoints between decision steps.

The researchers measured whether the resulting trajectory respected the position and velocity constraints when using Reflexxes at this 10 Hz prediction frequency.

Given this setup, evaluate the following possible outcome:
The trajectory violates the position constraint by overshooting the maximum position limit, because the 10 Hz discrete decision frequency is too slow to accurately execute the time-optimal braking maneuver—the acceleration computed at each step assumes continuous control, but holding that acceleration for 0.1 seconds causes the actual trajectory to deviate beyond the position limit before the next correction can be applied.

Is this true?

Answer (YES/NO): YES